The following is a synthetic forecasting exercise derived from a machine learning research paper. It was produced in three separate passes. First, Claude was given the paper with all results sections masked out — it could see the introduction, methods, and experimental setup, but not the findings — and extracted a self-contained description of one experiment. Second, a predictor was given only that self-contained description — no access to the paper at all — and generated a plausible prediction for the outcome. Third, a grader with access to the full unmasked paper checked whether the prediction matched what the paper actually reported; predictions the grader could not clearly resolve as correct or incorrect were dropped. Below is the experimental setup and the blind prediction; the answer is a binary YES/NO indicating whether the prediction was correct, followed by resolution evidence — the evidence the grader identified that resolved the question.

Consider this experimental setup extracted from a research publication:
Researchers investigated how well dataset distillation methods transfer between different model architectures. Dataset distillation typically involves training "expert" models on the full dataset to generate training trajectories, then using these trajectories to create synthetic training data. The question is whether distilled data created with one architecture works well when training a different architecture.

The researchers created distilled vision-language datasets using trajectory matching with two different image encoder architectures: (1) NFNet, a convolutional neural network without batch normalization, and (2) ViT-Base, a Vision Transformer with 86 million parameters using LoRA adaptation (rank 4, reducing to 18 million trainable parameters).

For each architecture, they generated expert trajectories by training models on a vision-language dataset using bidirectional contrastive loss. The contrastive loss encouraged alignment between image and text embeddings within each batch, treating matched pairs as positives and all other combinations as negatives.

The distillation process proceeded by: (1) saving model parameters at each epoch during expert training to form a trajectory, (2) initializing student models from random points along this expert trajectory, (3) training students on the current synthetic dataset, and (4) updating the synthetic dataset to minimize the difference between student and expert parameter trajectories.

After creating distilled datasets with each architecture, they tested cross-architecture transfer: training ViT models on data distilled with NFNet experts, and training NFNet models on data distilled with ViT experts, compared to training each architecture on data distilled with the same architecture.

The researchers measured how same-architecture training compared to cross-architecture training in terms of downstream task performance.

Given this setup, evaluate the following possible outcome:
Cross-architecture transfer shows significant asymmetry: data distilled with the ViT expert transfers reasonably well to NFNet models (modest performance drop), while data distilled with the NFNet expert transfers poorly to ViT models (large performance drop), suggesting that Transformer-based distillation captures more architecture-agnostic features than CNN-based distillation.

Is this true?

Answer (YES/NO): NO